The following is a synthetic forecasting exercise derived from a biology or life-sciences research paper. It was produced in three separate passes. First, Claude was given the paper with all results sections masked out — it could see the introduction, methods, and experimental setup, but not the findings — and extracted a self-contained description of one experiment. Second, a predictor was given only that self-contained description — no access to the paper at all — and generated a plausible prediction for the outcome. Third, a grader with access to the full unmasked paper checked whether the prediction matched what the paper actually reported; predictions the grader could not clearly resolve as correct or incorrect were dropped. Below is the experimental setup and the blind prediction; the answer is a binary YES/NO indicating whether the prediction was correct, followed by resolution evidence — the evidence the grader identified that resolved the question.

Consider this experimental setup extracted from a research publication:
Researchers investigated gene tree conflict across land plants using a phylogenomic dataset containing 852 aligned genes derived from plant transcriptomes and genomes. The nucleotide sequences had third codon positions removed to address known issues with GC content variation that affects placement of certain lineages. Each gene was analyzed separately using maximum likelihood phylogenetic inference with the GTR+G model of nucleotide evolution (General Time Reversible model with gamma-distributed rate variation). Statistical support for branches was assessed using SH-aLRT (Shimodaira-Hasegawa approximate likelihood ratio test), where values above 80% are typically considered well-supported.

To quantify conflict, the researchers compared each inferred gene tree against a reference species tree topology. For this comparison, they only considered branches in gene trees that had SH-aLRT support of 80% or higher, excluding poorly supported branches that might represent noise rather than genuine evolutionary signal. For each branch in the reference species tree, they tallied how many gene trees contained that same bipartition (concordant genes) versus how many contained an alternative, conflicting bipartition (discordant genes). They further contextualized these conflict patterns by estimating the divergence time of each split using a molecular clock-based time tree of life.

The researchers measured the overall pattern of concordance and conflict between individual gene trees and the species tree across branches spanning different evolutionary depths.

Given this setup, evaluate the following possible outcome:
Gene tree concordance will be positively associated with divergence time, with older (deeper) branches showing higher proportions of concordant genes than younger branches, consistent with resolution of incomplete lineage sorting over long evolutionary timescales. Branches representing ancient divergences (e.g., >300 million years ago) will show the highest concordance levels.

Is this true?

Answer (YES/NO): NO